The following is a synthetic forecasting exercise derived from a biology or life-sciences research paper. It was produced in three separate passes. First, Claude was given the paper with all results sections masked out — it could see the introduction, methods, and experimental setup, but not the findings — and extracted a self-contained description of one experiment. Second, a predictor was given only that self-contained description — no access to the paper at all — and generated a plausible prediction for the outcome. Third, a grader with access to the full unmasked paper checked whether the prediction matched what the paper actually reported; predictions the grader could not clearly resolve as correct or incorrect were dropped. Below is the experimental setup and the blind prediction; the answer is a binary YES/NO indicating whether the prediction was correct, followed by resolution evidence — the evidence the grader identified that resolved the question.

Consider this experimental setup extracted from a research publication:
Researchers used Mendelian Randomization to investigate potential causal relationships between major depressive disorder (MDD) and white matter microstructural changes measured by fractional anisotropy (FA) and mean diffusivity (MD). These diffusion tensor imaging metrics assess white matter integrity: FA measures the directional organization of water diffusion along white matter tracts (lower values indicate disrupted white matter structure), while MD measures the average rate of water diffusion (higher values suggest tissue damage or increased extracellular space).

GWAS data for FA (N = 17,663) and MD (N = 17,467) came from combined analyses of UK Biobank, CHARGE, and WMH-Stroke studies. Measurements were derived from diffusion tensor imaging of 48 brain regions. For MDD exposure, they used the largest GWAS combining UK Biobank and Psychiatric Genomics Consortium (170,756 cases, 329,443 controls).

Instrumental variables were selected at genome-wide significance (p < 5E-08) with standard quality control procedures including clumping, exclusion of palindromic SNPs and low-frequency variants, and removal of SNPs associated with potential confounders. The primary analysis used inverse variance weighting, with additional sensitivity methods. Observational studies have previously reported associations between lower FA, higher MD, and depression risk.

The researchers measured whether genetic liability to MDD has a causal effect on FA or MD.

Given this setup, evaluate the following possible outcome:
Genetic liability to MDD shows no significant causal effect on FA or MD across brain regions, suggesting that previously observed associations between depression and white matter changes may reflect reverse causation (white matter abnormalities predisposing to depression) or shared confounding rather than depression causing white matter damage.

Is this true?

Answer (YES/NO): NO